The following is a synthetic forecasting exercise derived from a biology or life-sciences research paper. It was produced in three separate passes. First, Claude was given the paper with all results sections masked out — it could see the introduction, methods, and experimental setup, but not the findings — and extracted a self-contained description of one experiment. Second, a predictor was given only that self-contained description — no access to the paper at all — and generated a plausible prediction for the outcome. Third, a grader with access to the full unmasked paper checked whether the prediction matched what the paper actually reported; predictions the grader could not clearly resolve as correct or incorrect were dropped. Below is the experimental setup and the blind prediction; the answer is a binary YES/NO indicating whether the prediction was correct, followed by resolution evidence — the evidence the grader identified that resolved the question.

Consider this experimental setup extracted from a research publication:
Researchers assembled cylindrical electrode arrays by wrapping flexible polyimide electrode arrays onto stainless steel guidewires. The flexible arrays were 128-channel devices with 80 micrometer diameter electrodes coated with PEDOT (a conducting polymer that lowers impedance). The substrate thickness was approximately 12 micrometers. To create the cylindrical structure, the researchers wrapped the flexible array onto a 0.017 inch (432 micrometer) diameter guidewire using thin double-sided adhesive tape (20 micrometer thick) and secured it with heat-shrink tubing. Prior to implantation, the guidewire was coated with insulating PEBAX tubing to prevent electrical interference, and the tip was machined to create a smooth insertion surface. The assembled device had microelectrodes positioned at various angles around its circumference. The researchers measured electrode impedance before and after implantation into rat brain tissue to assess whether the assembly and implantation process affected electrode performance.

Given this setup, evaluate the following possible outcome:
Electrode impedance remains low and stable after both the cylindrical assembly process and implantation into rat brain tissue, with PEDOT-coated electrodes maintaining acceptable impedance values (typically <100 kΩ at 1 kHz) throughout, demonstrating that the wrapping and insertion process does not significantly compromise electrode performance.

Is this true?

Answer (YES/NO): NO